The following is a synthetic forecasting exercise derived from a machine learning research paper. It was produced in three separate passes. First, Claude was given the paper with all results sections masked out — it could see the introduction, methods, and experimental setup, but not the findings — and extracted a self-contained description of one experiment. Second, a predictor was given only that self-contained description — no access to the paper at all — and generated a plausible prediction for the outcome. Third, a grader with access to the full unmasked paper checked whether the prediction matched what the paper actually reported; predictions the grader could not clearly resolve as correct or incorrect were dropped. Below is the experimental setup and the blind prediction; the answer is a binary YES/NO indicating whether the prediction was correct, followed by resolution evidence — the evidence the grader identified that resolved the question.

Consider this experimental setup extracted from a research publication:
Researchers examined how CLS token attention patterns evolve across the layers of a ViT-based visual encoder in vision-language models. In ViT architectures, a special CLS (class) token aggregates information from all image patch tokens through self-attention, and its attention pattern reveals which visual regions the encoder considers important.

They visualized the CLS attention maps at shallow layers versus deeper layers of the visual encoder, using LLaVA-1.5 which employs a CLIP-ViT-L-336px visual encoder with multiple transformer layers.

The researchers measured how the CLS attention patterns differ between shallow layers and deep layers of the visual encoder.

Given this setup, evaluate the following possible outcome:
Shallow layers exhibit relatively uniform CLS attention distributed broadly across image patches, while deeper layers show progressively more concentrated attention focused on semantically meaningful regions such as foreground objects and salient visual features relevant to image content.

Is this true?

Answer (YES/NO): YES